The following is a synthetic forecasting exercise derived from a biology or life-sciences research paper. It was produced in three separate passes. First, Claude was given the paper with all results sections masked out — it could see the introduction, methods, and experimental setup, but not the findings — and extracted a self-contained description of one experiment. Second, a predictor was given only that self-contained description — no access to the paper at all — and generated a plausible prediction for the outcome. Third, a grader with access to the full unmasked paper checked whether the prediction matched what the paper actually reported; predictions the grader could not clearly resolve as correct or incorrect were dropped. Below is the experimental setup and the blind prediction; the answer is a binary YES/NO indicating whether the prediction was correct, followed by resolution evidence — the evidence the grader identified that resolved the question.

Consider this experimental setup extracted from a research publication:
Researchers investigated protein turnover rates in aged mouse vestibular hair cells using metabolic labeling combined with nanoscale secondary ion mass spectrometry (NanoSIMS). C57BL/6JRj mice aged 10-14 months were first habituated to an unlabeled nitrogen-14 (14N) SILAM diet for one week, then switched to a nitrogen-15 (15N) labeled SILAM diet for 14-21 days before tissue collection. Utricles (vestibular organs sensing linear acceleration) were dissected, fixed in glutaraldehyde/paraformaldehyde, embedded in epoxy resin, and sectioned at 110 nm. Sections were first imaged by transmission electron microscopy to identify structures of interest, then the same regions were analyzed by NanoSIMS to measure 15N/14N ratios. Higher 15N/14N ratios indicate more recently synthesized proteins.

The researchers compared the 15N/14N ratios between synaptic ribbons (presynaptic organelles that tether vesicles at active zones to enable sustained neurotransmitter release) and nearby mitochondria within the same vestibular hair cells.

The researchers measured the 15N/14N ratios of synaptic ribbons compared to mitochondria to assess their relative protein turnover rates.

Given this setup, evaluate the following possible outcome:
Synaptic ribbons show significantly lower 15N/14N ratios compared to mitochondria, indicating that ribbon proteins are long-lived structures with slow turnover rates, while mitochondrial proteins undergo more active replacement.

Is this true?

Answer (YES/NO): NO